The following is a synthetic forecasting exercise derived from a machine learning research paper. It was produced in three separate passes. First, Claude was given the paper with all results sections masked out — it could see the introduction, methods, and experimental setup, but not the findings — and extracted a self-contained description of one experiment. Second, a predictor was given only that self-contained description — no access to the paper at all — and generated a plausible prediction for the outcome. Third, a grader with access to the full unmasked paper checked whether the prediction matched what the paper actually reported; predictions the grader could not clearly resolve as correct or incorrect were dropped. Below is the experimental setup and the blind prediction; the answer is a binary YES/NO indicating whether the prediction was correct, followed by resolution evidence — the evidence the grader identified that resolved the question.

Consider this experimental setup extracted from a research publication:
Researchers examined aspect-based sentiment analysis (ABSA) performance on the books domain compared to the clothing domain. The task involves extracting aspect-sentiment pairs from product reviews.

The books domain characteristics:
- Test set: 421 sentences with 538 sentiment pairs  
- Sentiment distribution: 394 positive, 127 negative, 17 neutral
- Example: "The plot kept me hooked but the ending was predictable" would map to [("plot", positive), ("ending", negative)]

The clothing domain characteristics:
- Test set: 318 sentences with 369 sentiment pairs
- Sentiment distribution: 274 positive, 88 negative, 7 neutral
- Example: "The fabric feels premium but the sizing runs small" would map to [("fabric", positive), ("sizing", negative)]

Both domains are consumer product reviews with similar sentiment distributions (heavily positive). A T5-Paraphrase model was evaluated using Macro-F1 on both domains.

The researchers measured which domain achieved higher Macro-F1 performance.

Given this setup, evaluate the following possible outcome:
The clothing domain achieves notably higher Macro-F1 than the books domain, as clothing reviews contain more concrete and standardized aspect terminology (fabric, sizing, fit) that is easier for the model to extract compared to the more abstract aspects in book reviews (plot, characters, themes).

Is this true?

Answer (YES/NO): YES